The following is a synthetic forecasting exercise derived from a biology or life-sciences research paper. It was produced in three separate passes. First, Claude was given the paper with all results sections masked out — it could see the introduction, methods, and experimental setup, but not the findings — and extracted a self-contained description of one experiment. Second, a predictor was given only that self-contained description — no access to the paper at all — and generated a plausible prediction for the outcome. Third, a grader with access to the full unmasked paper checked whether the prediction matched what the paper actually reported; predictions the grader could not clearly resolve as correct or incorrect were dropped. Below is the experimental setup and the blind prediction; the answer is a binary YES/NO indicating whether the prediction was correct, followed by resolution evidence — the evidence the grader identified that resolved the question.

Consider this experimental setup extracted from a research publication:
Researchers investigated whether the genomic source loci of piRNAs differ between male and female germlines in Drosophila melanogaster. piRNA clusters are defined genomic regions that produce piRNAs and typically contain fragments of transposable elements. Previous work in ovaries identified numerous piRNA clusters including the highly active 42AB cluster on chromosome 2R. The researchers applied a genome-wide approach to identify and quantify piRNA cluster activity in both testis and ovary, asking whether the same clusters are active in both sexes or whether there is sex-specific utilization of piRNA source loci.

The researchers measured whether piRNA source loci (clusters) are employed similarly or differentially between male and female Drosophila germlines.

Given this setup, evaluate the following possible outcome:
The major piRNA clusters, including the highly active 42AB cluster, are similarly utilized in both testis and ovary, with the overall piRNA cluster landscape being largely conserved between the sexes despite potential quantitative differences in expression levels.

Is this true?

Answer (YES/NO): NO